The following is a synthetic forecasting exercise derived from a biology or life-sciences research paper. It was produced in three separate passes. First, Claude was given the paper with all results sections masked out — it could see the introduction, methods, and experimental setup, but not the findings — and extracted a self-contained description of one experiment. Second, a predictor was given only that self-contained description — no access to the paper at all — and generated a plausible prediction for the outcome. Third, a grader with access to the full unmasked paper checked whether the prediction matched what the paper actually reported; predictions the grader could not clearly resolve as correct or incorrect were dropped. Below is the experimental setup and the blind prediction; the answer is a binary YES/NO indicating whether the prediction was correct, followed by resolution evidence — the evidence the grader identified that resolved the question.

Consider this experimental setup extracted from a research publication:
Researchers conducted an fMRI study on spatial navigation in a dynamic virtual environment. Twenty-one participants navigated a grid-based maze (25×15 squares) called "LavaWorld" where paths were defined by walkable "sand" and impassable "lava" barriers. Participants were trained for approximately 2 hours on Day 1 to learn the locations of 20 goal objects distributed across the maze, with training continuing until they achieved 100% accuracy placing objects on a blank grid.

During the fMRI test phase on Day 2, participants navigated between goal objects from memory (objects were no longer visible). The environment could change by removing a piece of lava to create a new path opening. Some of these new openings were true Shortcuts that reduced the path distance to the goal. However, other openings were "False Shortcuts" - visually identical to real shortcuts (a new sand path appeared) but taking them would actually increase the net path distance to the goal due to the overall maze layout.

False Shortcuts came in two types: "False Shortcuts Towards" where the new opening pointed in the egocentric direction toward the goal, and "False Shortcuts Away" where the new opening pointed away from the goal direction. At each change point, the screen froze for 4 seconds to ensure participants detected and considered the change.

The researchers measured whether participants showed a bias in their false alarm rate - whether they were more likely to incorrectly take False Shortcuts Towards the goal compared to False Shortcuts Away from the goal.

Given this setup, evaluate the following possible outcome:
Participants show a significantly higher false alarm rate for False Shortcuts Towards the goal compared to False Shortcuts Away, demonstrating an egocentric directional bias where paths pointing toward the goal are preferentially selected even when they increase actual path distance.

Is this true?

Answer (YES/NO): YES